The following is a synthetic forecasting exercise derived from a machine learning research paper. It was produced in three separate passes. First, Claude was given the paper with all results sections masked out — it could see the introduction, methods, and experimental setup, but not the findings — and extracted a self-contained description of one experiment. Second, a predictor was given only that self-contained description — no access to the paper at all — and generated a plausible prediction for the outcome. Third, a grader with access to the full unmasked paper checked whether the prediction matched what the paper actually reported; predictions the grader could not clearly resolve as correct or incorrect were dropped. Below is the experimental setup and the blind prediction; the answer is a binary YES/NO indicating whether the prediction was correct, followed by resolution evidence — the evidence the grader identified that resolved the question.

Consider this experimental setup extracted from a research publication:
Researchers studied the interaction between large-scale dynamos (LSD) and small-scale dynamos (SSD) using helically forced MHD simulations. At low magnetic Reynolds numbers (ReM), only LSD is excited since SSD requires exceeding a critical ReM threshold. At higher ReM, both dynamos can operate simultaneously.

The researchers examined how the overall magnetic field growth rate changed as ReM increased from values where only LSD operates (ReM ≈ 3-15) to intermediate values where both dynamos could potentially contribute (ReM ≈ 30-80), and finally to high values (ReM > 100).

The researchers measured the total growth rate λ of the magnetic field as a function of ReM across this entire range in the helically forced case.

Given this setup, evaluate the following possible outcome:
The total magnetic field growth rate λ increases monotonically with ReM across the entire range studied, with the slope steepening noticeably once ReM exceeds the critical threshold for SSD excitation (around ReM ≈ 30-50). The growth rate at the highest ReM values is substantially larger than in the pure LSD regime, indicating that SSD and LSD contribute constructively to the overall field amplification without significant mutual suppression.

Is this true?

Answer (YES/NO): NO